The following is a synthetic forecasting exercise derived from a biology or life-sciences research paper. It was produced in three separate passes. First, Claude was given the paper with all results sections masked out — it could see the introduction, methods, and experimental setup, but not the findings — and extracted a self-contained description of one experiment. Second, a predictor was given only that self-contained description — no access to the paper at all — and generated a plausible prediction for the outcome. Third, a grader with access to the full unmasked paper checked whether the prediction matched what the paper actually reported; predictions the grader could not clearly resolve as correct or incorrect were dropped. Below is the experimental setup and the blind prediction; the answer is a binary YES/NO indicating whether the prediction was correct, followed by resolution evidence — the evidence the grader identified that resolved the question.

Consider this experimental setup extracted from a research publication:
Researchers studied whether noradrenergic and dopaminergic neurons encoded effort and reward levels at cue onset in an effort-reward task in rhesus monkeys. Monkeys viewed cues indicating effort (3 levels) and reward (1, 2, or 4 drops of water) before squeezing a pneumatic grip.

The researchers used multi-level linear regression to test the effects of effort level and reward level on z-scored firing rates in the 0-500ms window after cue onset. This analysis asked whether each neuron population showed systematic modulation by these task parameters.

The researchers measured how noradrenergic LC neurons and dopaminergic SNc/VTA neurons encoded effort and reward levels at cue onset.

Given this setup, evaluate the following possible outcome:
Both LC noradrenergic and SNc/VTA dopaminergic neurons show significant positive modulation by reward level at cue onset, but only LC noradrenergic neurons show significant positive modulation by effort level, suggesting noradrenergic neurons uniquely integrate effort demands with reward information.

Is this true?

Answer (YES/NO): NO